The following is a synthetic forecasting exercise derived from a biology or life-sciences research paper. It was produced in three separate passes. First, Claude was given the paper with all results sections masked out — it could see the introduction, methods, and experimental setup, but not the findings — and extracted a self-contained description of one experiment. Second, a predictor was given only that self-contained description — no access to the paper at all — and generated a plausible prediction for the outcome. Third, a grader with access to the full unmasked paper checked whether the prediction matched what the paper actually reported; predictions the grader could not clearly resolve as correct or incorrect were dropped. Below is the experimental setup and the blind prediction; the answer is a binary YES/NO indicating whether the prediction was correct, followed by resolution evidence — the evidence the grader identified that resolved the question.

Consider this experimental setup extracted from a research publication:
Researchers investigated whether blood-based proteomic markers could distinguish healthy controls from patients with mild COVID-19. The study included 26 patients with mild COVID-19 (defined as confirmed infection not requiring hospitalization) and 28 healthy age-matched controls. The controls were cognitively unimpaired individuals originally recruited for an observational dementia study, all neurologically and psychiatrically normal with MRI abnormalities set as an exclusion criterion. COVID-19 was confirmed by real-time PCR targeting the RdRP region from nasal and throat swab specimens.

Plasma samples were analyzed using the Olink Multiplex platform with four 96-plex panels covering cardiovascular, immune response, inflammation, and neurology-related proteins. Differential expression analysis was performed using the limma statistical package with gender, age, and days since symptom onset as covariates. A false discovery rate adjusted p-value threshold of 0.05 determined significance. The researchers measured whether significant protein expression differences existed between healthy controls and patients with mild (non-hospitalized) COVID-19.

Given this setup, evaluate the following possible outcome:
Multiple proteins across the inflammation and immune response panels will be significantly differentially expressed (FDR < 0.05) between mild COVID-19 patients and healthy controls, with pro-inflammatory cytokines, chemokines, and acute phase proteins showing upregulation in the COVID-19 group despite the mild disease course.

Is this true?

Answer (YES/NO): YES